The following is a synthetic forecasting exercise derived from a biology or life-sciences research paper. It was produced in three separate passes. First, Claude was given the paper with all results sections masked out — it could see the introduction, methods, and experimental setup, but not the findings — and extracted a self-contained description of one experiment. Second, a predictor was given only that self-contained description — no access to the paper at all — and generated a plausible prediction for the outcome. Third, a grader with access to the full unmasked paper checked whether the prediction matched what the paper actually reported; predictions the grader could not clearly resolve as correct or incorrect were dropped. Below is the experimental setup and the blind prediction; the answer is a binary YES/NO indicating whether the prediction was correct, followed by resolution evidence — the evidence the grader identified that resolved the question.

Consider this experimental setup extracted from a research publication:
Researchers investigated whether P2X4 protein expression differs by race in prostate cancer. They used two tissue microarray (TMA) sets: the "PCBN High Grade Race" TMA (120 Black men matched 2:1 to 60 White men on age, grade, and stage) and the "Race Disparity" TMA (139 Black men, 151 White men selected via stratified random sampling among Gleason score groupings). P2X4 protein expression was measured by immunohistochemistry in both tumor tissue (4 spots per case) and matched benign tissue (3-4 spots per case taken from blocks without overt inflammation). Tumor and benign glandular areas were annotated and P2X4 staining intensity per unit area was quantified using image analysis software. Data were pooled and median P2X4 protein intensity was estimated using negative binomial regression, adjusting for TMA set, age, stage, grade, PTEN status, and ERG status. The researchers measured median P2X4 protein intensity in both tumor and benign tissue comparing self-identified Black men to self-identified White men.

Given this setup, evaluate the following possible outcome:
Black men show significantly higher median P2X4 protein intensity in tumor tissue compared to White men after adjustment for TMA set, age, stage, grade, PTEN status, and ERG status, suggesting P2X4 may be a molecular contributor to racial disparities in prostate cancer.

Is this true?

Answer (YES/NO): NO